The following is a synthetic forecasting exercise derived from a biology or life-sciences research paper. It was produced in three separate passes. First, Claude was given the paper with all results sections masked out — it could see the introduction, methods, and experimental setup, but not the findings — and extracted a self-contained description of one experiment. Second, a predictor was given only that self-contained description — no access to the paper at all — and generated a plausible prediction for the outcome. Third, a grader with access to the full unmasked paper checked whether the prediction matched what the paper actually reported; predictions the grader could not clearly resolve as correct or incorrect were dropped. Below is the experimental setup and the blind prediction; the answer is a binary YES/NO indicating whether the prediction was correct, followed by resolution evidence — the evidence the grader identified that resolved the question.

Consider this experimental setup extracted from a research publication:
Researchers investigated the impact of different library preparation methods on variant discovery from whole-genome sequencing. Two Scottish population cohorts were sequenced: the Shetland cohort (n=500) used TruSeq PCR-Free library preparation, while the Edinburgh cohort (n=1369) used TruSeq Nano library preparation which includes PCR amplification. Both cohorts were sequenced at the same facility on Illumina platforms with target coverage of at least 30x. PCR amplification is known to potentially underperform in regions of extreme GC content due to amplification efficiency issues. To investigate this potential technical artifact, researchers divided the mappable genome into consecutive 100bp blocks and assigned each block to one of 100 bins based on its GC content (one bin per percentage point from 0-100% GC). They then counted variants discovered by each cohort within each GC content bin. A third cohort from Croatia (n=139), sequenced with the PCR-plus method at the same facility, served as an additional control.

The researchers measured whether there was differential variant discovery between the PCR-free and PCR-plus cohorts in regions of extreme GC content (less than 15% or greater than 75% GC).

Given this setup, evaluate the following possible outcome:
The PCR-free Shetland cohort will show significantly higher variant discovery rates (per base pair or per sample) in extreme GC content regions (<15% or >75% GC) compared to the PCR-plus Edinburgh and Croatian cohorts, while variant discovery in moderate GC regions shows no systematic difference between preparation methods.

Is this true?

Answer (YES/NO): YES